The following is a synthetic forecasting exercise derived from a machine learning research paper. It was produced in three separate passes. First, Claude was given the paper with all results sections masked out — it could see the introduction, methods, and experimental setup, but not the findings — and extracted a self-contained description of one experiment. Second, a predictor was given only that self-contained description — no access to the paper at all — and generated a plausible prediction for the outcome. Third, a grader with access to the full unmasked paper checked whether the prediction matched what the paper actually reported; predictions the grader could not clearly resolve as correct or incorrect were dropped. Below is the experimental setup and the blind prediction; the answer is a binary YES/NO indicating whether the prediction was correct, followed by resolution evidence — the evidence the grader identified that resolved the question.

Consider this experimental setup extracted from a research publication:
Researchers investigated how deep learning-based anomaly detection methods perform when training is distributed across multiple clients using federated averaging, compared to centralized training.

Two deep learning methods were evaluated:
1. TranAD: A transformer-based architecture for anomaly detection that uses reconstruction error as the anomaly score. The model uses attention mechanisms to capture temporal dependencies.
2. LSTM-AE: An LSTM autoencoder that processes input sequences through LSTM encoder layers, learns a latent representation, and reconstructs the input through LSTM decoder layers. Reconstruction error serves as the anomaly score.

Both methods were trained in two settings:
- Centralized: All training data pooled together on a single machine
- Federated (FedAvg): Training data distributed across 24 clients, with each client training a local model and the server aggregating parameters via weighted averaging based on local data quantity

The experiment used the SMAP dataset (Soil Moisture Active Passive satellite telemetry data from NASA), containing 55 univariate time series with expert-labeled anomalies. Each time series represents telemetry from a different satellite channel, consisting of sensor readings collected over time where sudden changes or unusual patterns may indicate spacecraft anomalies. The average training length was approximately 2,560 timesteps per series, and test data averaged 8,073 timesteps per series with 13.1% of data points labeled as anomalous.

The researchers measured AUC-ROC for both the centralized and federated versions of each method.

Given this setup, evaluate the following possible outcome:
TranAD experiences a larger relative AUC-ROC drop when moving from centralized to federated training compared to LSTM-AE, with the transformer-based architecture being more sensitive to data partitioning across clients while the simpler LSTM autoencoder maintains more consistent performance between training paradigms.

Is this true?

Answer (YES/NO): NO